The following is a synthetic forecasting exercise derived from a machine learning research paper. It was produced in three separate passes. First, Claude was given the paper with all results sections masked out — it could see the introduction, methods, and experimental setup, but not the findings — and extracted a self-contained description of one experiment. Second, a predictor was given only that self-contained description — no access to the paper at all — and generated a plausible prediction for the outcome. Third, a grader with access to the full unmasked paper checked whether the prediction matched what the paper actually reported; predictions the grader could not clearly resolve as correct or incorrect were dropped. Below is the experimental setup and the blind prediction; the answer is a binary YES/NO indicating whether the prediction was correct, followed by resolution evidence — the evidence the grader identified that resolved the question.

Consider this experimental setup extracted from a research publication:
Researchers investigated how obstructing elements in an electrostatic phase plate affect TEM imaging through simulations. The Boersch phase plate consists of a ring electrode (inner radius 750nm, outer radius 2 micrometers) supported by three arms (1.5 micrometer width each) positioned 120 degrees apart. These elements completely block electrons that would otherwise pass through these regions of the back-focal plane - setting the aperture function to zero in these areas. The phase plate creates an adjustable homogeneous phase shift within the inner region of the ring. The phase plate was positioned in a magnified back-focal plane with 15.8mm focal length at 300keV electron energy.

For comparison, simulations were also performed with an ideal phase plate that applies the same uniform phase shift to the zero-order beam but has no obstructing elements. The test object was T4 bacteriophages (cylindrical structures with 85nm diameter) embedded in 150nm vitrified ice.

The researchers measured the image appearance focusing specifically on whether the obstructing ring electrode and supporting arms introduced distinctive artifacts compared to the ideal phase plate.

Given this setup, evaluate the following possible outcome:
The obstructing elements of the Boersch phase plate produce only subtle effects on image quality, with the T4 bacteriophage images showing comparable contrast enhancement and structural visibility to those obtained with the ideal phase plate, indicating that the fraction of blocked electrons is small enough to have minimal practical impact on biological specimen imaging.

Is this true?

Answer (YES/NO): NO